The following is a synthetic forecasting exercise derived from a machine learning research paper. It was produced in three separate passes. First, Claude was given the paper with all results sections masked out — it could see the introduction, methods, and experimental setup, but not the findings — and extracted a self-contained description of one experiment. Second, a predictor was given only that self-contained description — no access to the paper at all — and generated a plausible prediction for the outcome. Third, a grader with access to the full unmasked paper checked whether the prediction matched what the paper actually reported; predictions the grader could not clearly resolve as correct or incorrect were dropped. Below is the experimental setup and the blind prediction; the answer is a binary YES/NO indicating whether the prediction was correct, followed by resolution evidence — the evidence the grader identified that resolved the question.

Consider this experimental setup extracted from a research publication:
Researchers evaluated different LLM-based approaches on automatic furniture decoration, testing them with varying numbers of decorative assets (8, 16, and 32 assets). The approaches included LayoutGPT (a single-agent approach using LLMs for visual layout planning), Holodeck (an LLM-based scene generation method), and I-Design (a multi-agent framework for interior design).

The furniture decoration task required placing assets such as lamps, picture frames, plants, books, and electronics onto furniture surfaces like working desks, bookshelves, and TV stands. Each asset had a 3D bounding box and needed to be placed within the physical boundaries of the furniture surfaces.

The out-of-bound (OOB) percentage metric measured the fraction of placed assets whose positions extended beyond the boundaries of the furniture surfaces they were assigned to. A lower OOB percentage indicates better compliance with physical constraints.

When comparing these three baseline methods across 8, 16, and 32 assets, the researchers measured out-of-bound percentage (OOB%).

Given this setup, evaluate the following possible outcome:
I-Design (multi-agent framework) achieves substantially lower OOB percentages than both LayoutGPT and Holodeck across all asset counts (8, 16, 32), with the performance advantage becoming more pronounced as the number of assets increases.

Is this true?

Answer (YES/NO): NO